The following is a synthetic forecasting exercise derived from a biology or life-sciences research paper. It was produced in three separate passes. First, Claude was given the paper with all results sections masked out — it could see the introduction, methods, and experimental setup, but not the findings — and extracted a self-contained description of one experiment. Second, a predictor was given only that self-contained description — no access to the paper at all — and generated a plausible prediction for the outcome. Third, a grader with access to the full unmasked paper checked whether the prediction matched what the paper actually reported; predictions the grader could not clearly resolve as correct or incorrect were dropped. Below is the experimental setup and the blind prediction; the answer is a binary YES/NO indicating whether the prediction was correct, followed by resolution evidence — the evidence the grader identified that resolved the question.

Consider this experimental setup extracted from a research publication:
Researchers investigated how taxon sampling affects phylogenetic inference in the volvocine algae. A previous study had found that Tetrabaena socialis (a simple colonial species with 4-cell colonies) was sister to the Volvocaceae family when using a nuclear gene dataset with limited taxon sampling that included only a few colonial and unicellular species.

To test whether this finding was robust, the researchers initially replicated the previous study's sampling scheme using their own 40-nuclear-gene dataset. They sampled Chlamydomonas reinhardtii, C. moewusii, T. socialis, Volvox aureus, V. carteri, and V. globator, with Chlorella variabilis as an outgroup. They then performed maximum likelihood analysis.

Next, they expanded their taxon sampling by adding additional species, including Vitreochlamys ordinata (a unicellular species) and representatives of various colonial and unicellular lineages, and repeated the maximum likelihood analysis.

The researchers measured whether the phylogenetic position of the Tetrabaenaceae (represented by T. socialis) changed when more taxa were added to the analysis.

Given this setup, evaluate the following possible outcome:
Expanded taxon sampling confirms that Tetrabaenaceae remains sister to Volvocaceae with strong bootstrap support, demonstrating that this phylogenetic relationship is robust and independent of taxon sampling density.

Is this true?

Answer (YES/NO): NO